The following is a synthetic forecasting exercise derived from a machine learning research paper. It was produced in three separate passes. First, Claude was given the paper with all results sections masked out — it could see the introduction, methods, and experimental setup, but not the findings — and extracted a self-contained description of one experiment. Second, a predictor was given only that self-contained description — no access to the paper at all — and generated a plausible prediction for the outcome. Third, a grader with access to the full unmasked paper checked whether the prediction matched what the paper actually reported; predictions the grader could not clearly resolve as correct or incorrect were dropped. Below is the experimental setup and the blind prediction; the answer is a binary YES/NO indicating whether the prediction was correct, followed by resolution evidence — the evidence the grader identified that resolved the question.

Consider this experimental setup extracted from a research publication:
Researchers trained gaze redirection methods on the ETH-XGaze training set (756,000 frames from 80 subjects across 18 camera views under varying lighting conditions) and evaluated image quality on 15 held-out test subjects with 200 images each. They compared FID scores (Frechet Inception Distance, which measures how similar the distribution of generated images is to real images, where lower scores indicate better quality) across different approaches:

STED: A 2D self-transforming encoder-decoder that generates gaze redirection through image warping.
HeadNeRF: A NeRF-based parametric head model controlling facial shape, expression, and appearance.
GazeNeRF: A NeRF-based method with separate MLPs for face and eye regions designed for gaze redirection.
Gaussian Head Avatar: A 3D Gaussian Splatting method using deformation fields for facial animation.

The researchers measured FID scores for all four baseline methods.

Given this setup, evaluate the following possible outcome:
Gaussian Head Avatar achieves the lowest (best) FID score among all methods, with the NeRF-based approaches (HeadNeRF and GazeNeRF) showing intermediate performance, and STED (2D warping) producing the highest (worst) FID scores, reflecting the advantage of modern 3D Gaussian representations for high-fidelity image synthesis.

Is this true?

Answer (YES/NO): NO